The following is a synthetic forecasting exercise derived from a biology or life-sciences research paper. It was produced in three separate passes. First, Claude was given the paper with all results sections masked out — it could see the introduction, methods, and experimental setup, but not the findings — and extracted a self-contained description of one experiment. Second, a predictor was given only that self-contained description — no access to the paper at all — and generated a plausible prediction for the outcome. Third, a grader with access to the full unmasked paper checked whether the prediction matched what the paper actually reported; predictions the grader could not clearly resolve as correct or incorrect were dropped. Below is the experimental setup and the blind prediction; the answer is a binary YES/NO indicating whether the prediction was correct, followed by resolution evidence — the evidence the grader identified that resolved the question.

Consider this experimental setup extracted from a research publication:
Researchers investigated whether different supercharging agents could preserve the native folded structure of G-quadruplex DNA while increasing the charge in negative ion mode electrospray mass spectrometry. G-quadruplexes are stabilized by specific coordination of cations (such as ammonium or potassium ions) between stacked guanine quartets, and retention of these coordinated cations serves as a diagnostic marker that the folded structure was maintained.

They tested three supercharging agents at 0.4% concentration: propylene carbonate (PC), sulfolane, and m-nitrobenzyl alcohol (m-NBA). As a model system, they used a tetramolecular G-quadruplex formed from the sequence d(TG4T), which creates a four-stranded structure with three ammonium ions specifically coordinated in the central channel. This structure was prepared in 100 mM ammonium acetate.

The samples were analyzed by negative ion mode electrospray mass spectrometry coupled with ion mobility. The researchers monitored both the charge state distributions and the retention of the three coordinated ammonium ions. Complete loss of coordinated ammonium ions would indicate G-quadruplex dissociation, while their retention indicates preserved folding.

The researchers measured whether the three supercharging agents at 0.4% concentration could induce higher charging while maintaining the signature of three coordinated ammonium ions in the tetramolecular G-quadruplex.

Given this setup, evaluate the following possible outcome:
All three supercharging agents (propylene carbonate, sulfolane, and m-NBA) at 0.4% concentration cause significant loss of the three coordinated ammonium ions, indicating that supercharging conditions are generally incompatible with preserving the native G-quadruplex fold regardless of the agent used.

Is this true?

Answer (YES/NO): NO